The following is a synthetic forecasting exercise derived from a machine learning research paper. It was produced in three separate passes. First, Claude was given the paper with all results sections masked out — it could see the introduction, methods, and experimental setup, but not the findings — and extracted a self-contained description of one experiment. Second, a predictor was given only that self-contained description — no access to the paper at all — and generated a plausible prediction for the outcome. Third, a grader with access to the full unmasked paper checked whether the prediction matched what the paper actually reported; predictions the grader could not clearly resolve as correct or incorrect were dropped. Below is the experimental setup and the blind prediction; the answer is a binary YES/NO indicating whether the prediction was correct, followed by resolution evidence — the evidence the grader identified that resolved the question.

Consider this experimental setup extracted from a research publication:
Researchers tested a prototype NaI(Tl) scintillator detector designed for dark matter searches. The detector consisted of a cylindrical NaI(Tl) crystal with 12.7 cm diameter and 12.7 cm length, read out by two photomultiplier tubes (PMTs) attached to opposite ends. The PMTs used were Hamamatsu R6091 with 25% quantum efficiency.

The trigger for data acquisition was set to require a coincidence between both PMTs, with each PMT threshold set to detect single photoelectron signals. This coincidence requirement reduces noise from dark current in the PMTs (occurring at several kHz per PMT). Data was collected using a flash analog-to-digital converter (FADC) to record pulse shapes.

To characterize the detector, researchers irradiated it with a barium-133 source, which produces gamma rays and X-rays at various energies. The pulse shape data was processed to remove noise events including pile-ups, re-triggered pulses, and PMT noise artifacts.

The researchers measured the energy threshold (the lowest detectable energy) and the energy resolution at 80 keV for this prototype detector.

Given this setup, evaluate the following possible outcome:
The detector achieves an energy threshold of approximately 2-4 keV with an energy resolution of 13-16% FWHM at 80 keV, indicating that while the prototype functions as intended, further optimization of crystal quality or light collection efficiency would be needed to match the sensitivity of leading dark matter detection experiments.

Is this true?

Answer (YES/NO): NO